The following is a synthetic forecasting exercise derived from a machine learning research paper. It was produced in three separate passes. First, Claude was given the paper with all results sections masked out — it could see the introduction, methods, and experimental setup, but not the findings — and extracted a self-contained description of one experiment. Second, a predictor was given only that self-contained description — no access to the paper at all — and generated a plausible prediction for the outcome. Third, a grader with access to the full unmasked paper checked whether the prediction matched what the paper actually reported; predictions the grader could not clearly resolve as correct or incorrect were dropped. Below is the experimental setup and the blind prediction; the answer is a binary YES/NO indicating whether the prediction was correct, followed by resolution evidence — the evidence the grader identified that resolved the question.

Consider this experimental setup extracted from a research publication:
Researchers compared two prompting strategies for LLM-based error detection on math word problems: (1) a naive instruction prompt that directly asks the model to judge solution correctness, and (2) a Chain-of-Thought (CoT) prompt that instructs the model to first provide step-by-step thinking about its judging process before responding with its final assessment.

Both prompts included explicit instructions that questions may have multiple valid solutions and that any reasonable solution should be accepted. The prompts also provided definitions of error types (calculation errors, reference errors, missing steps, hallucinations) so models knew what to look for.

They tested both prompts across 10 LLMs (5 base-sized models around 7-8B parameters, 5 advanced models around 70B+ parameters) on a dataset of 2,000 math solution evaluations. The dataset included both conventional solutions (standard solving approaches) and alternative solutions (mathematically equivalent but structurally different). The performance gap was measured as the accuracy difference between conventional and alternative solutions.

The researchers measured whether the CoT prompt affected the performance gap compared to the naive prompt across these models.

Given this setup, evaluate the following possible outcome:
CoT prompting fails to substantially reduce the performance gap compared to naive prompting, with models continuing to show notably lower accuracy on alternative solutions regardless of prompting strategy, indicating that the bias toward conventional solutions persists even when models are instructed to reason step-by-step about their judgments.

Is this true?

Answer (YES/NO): NO